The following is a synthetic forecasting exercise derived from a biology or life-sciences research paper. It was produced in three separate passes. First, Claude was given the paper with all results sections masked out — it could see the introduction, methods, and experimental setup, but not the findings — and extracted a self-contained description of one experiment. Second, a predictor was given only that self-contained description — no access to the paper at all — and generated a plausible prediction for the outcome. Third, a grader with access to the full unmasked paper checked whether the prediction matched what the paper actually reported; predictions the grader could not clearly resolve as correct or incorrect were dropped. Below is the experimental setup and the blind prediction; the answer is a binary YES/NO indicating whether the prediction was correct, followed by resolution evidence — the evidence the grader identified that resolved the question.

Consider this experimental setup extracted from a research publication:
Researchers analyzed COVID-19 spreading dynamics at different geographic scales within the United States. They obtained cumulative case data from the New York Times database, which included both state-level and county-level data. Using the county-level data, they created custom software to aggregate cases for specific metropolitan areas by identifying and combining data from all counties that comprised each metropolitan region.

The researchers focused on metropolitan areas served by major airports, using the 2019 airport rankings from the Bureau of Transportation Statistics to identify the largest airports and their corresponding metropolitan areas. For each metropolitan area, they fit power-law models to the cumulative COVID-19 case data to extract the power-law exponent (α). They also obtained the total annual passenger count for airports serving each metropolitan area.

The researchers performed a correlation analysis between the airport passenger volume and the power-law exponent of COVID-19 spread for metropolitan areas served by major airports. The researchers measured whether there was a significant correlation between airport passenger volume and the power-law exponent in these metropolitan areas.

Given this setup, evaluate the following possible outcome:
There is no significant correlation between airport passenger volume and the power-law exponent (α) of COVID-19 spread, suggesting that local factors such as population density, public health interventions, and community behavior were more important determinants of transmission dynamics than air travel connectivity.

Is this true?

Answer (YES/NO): NO